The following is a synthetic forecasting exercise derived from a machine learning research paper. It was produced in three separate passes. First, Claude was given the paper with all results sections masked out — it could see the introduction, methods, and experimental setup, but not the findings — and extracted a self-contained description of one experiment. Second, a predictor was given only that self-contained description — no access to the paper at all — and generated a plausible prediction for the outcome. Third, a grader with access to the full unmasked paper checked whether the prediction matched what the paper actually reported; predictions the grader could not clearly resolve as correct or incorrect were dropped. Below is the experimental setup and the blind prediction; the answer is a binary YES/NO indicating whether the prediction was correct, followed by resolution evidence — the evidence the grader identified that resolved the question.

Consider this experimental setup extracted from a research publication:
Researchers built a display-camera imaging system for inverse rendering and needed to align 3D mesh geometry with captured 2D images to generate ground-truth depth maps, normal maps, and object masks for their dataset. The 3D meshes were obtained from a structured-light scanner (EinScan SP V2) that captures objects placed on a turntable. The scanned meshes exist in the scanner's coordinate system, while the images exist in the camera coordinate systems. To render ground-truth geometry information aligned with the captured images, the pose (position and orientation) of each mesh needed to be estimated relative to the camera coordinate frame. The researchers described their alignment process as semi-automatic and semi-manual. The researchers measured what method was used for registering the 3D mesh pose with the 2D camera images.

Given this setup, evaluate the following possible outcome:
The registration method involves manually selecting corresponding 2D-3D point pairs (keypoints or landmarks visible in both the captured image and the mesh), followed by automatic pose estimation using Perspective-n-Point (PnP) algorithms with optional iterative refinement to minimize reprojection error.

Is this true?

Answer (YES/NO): NO